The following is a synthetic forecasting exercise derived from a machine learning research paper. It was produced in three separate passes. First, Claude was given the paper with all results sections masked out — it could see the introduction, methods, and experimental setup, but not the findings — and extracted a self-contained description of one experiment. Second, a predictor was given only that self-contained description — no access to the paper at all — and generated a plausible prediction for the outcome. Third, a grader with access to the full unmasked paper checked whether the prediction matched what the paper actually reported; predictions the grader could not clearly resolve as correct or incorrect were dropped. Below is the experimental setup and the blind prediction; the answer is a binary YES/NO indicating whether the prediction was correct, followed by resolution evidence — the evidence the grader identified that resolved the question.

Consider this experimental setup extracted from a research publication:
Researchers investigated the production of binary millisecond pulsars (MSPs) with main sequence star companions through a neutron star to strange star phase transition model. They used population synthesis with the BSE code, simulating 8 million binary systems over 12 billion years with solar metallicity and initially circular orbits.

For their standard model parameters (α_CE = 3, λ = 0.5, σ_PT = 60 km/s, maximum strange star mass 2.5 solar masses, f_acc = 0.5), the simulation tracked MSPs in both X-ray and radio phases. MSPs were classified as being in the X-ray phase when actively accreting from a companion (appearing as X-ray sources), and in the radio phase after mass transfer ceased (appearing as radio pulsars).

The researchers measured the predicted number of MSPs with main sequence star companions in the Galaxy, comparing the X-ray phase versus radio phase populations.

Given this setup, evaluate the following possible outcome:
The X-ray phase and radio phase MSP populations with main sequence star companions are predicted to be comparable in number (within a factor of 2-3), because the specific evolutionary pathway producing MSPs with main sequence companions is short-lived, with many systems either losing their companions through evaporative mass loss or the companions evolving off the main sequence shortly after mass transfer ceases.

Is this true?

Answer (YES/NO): NO